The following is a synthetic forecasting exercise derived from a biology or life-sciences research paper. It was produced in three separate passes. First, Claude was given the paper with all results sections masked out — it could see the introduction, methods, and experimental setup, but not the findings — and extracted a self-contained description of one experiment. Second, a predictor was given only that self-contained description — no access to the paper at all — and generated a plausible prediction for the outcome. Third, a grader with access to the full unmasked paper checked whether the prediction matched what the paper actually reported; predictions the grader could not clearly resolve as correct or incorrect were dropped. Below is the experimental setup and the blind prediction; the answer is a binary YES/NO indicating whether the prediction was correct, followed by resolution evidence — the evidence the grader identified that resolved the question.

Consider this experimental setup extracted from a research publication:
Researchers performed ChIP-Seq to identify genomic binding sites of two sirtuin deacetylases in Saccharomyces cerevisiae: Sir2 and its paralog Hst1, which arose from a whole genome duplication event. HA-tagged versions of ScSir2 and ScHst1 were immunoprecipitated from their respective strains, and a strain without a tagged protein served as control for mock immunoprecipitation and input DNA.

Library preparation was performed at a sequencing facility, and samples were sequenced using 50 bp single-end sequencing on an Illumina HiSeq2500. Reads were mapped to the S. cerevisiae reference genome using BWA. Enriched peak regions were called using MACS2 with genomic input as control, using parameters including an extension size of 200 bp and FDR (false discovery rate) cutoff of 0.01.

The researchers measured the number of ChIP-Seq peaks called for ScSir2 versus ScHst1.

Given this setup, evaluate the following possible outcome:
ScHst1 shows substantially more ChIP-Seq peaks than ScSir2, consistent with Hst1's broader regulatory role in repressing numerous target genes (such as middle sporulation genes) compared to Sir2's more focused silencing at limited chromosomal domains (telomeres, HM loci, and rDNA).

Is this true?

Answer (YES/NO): YES